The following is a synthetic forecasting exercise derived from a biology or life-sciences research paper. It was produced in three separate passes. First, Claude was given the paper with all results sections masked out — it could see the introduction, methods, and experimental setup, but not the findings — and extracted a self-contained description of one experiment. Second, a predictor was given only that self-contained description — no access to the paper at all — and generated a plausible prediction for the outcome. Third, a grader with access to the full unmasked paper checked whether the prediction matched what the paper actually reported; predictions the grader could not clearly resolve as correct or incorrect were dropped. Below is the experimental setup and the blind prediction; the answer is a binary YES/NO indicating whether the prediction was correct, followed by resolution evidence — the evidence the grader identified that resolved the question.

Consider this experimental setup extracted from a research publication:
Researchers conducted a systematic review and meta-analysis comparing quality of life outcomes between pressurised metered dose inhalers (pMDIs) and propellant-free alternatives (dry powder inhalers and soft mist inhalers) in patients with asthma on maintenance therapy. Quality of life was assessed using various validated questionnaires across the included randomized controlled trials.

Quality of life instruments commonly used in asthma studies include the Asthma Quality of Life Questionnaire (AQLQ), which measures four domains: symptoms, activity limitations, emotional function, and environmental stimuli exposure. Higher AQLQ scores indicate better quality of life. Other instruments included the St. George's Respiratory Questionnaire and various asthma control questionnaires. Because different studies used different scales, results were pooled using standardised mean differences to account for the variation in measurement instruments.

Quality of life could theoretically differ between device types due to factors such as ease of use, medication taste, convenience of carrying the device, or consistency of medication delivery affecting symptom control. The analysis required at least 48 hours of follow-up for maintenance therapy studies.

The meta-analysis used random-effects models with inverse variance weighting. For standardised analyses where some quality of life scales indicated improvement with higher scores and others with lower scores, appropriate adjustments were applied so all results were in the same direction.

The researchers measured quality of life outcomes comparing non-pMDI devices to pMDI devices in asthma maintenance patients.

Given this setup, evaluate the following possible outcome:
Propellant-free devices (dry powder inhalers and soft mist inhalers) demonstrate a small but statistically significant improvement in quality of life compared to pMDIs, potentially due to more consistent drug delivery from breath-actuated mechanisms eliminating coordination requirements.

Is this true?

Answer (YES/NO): NO